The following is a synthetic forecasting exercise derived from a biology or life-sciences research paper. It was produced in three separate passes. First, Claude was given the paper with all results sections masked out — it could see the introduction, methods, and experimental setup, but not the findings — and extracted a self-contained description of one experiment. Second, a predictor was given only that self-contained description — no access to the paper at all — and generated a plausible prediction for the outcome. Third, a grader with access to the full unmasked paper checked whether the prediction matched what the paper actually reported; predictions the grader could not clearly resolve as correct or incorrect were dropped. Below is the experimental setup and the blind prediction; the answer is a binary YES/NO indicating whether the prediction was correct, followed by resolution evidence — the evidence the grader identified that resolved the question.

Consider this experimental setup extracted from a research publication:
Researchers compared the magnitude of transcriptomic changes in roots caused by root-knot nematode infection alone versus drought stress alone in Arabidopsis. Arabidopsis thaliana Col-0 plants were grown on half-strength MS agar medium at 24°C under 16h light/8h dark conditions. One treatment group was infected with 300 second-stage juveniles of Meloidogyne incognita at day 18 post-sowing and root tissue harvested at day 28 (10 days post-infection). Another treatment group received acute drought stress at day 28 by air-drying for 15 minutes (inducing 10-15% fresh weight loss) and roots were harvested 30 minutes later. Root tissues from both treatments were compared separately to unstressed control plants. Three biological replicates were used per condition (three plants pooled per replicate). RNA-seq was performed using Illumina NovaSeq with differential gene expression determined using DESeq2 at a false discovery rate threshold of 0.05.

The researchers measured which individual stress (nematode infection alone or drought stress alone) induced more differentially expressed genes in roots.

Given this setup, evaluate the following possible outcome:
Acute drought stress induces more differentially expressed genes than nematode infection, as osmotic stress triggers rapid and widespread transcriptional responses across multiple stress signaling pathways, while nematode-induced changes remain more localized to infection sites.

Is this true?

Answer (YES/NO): YES